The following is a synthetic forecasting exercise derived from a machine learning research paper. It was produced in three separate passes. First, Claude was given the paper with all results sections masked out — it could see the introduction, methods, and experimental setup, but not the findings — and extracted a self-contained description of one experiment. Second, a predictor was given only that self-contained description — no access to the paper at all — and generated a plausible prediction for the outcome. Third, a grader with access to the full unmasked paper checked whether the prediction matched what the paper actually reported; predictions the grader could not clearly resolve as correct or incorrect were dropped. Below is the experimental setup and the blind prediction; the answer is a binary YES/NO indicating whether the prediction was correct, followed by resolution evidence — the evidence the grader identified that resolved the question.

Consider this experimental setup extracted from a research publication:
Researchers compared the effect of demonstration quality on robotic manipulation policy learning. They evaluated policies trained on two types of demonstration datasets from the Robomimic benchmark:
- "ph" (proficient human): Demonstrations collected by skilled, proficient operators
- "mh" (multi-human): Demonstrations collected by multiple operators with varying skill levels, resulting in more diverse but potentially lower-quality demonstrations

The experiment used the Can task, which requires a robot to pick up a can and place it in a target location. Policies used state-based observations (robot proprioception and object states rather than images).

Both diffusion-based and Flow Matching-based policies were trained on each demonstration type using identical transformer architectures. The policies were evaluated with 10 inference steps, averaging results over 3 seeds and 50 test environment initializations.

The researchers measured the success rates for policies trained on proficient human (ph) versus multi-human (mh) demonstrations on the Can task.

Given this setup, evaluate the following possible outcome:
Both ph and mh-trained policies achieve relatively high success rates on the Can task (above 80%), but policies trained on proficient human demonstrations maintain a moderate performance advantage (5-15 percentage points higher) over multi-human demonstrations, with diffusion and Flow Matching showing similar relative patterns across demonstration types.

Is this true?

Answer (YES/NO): NO